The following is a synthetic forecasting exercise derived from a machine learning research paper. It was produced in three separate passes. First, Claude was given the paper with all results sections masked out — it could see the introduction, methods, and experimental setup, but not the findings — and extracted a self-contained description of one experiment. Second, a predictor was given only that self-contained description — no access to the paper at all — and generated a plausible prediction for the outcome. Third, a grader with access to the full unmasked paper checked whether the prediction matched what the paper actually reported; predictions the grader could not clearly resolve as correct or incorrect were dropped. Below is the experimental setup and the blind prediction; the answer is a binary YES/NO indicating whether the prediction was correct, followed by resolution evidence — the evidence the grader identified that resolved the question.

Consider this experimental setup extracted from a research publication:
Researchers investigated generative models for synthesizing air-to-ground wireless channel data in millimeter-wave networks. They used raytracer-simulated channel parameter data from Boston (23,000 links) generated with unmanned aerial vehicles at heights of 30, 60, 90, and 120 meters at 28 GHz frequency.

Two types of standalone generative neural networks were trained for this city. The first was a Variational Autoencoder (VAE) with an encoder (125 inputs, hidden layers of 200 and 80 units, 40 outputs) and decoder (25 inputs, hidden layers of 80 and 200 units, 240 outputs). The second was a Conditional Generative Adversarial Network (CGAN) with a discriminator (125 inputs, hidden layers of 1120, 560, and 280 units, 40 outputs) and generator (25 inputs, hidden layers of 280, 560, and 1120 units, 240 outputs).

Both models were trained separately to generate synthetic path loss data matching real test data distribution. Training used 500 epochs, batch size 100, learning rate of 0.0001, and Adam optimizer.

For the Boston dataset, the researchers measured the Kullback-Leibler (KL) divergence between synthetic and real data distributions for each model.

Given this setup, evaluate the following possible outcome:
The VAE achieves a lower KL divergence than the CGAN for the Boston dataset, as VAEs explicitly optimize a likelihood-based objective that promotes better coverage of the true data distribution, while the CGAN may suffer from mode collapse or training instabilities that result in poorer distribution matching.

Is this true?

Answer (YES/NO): NO